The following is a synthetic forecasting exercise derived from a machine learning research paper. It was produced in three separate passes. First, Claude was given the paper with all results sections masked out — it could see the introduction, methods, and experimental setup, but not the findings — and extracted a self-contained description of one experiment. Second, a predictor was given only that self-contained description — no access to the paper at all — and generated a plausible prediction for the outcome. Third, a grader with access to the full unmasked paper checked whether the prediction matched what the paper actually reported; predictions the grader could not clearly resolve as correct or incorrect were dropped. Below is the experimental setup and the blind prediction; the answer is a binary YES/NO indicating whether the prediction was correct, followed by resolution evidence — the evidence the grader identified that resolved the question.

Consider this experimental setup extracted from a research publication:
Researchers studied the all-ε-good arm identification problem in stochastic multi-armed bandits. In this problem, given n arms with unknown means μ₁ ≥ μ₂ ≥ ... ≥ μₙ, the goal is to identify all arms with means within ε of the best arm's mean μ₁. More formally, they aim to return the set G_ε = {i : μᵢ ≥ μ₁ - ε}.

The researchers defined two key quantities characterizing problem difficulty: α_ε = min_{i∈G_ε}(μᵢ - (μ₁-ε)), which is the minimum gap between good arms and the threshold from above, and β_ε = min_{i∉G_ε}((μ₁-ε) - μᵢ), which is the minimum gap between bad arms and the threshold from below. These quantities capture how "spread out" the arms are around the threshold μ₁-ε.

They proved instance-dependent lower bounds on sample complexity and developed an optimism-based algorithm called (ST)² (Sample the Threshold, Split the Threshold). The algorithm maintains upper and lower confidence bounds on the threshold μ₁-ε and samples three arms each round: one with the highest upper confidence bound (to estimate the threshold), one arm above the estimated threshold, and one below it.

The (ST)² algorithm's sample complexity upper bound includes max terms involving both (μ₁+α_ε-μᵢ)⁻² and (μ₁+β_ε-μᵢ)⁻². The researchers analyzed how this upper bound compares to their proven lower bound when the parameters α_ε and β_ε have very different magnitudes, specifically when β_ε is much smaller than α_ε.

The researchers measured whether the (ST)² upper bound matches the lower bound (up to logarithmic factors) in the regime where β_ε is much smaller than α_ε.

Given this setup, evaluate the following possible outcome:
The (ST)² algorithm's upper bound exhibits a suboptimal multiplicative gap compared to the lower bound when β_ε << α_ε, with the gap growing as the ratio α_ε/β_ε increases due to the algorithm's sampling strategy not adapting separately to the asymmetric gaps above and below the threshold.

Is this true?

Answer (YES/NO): NO